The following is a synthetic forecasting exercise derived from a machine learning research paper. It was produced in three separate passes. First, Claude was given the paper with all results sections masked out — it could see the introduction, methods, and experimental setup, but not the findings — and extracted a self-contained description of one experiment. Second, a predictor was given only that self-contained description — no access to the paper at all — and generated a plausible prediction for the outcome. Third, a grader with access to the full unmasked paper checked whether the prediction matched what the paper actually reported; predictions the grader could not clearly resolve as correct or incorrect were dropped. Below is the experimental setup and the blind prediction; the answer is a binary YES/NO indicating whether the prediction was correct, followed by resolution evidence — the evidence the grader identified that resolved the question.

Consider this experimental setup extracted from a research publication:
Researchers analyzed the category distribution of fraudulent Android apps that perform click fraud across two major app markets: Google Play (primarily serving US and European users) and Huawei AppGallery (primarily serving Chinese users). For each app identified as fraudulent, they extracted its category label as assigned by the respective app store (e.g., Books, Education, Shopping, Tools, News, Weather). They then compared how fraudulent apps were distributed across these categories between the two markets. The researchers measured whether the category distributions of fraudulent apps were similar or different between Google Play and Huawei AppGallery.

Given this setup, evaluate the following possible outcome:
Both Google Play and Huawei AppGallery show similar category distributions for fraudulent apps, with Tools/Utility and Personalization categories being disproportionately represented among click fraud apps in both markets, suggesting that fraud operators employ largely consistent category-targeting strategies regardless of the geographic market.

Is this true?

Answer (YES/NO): NO